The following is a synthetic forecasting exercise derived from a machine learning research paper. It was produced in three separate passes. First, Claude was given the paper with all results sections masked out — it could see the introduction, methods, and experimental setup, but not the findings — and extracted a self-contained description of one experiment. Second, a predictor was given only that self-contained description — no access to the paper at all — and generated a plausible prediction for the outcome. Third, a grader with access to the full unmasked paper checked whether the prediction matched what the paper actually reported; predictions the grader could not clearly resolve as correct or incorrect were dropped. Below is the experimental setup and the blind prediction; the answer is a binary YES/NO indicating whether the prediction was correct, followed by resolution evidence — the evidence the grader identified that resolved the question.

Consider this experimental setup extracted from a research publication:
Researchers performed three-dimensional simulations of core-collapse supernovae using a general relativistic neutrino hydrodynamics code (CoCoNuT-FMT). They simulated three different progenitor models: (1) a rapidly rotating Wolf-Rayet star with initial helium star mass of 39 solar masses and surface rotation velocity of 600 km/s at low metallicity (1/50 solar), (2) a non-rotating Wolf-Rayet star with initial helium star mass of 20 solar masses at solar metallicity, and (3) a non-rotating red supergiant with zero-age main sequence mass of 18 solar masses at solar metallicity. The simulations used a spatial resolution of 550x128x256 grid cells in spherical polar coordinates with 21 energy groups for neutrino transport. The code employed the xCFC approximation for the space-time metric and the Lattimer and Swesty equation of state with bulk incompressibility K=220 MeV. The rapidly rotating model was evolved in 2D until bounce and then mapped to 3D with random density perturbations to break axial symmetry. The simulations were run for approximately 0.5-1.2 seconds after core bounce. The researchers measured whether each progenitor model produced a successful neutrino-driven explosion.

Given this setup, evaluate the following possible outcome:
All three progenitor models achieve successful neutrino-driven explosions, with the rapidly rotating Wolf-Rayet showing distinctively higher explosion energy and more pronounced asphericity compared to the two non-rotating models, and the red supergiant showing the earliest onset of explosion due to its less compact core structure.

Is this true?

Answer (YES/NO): NO